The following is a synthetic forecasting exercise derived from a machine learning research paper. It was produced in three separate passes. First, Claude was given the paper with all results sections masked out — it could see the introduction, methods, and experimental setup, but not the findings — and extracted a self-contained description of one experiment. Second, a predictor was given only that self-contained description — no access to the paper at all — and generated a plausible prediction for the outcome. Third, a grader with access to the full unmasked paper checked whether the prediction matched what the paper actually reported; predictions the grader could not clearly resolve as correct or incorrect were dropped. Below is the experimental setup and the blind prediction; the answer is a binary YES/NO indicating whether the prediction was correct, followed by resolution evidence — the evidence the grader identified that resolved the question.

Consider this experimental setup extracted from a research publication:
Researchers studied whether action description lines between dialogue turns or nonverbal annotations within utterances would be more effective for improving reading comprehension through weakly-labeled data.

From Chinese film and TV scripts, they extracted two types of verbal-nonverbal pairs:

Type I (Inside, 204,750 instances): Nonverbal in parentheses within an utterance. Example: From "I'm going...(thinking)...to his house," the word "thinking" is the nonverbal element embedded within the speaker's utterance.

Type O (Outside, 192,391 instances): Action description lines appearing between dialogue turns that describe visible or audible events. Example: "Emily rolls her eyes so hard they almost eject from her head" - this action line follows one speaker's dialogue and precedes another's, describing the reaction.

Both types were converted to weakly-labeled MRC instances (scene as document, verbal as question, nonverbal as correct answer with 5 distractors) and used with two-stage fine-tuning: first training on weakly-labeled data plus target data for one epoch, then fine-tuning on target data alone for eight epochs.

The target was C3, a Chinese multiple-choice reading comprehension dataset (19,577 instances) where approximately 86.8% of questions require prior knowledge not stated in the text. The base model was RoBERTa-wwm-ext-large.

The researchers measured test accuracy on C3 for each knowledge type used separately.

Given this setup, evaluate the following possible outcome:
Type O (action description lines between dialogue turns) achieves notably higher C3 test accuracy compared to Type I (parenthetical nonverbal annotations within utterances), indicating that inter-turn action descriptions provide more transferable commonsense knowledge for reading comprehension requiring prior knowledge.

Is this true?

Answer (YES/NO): NO